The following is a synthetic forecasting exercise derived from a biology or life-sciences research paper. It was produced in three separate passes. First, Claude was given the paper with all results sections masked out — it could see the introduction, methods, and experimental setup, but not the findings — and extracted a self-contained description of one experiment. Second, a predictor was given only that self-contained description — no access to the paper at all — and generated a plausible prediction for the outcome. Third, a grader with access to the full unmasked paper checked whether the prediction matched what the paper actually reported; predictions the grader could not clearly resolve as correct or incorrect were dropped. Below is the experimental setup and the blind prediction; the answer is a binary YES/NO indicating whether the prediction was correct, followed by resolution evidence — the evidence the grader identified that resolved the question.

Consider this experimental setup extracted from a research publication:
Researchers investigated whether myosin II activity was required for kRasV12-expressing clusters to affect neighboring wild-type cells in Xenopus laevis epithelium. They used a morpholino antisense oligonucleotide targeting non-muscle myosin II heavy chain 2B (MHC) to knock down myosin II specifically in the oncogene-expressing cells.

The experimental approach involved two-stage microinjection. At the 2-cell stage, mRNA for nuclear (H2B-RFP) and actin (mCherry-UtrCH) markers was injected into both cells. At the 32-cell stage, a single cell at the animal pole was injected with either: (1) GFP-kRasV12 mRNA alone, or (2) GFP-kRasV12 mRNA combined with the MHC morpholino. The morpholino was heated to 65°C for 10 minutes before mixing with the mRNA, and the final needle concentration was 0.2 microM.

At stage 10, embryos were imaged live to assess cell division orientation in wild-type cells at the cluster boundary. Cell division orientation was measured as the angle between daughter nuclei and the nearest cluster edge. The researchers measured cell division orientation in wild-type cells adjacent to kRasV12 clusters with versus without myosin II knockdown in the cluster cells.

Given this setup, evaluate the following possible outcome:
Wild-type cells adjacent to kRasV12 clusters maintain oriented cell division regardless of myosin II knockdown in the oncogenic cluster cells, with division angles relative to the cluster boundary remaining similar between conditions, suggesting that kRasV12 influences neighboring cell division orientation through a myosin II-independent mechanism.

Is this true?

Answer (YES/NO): NO